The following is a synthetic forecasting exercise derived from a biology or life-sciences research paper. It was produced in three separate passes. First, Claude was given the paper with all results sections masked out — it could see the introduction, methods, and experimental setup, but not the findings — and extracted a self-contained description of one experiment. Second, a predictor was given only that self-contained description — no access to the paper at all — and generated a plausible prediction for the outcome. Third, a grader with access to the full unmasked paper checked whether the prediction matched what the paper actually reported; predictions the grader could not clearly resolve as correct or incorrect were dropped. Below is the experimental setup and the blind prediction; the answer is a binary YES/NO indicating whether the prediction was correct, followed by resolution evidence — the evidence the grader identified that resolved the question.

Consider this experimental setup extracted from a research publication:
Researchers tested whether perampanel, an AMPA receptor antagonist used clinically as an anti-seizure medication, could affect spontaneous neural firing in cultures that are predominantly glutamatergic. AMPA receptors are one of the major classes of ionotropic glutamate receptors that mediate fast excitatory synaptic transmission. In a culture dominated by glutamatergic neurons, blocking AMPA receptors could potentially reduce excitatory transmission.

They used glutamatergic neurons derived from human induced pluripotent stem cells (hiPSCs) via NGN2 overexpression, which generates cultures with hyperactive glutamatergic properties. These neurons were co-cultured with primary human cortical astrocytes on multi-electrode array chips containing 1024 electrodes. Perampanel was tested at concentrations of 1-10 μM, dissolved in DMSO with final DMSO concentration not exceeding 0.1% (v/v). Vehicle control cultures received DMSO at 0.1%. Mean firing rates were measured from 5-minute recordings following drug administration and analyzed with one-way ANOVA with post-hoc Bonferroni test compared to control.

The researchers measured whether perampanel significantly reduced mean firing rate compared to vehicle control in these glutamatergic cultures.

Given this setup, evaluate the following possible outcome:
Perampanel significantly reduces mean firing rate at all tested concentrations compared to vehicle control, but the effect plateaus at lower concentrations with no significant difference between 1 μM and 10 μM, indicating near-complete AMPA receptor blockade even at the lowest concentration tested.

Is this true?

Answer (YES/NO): NO